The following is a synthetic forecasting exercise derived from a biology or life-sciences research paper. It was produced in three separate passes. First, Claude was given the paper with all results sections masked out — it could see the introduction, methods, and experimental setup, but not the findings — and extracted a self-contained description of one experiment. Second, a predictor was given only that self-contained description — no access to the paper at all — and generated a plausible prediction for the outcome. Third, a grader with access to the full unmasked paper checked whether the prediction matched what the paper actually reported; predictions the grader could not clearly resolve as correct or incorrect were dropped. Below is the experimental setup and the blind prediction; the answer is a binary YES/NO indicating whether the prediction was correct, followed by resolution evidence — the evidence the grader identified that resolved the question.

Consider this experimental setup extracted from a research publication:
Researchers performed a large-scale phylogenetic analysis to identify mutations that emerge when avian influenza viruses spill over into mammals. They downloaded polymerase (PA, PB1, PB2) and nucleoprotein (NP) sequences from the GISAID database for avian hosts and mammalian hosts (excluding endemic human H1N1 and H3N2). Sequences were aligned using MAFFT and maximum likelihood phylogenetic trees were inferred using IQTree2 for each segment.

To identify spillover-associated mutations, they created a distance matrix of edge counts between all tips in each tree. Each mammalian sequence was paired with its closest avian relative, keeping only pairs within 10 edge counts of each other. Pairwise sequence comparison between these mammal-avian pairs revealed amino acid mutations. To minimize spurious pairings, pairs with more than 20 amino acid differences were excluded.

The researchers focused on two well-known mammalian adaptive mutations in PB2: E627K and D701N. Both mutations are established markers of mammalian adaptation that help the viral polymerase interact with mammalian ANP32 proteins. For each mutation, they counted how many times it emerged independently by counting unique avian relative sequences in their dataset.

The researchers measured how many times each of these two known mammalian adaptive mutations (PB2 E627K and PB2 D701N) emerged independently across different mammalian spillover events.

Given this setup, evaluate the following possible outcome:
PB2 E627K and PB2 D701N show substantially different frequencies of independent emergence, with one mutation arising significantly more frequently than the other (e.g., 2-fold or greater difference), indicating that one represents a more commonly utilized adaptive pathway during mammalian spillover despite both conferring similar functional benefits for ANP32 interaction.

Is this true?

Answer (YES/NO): YES